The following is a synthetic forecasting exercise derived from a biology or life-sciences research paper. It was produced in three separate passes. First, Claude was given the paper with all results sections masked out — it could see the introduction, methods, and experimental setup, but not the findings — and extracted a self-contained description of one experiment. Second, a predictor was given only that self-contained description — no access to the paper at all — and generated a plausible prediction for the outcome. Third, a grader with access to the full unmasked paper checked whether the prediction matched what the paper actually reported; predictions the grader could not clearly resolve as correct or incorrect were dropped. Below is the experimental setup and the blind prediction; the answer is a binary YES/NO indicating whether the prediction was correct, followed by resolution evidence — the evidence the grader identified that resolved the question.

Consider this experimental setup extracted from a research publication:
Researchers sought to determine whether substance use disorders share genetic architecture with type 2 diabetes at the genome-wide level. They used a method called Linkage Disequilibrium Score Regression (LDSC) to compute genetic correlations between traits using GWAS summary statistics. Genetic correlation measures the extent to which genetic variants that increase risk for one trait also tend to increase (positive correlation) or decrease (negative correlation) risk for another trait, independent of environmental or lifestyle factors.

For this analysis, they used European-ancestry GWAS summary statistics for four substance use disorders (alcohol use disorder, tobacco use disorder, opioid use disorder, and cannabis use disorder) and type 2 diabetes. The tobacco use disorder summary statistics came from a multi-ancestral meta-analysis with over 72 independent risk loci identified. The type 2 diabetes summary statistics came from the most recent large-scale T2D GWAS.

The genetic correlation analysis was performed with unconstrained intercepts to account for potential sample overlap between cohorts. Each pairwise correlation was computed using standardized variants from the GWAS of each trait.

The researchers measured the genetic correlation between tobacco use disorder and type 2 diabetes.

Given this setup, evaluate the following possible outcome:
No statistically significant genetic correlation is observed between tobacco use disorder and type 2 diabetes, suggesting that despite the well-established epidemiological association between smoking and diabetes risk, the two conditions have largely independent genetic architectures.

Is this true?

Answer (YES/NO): NO